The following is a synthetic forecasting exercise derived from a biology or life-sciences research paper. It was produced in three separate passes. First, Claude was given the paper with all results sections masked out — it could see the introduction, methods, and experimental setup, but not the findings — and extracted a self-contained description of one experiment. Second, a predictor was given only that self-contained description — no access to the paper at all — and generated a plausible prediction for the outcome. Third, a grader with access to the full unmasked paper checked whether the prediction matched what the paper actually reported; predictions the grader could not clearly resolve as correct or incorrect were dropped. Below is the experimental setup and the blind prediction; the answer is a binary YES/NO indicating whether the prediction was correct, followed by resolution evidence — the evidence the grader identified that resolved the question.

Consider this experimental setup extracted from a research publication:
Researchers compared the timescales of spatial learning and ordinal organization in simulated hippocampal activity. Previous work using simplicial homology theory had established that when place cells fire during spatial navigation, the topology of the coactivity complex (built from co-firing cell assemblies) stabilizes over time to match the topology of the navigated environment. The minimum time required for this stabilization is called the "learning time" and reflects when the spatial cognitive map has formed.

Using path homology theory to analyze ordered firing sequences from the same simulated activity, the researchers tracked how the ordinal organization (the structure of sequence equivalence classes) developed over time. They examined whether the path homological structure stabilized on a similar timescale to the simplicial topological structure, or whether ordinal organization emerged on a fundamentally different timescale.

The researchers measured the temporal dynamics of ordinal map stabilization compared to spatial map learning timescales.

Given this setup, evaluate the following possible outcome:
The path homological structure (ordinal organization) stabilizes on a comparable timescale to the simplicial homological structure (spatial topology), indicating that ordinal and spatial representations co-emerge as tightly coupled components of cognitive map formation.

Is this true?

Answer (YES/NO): NO